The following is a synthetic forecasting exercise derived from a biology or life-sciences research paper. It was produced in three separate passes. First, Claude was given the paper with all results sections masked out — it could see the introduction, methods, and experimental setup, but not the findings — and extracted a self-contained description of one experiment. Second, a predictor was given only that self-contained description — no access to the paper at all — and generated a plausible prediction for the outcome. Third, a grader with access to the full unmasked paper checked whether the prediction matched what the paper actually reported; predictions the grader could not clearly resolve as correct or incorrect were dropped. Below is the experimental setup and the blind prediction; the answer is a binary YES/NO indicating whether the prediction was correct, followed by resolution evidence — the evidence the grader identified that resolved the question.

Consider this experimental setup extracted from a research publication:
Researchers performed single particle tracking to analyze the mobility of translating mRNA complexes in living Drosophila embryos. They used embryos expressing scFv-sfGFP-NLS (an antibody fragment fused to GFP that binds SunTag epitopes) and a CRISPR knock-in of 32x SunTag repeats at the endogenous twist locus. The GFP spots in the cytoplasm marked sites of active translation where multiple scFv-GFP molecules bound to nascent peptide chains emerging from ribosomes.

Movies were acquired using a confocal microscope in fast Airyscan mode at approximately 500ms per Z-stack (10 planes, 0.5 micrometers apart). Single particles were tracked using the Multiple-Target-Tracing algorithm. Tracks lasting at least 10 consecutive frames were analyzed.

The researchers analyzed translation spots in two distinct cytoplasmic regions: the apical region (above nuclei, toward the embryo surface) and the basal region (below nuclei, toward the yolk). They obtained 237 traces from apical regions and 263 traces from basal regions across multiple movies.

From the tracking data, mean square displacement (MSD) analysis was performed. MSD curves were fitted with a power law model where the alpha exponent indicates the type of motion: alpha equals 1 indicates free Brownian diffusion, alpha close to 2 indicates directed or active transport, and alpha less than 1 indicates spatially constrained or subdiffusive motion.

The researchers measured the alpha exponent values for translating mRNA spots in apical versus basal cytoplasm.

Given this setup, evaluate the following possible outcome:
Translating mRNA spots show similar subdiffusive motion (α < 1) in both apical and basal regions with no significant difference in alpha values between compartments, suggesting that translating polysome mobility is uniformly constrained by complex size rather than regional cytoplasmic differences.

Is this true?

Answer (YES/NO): YES